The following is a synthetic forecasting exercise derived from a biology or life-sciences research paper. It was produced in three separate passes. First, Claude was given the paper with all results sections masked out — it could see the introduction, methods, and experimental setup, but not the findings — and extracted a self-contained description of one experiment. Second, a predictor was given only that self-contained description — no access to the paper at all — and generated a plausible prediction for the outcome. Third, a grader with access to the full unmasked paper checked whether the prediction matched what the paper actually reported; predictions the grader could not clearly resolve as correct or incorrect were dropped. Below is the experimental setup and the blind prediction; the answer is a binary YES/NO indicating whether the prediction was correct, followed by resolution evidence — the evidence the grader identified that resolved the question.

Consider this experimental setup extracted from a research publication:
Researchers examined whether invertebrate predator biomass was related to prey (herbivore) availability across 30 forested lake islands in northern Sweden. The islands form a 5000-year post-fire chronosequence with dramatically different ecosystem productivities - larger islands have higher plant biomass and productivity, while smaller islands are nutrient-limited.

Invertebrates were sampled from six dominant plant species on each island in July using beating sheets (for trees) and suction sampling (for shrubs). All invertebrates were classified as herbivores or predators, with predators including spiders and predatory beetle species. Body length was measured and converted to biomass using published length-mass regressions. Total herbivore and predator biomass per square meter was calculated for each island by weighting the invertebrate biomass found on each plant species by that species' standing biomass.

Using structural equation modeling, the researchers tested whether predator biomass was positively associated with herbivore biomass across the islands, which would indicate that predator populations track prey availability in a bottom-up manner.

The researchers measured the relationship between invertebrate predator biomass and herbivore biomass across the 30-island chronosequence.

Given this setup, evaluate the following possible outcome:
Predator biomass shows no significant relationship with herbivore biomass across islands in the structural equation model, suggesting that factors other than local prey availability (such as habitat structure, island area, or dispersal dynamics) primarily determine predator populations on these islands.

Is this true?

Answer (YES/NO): NO